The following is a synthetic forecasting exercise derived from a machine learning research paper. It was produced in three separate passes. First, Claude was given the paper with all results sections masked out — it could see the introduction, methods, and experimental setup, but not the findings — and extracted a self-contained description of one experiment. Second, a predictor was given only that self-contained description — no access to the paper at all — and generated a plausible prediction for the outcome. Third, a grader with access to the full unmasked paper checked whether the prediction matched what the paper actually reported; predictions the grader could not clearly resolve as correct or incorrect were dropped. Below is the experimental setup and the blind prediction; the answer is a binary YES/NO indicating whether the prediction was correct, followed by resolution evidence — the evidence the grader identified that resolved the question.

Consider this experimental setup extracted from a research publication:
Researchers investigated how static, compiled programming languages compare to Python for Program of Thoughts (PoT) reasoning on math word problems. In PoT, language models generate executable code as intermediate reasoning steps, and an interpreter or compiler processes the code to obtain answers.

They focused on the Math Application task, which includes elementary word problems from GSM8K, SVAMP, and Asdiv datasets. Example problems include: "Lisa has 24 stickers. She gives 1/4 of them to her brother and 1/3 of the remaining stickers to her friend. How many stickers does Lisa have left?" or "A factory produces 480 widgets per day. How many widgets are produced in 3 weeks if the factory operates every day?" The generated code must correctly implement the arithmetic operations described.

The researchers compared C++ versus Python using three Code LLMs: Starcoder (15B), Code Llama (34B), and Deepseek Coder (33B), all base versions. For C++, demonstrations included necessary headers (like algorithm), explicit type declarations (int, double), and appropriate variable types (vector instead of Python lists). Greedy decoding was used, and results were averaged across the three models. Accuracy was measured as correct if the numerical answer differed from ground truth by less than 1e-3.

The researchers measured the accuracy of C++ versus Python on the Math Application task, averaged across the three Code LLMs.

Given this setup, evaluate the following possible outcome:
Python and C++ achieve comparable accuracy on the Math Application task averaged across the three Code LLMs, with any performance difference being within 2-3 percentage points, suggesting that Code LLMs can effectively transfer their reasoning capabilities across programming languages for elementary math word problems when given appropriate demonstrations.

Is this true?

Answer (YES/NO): YES